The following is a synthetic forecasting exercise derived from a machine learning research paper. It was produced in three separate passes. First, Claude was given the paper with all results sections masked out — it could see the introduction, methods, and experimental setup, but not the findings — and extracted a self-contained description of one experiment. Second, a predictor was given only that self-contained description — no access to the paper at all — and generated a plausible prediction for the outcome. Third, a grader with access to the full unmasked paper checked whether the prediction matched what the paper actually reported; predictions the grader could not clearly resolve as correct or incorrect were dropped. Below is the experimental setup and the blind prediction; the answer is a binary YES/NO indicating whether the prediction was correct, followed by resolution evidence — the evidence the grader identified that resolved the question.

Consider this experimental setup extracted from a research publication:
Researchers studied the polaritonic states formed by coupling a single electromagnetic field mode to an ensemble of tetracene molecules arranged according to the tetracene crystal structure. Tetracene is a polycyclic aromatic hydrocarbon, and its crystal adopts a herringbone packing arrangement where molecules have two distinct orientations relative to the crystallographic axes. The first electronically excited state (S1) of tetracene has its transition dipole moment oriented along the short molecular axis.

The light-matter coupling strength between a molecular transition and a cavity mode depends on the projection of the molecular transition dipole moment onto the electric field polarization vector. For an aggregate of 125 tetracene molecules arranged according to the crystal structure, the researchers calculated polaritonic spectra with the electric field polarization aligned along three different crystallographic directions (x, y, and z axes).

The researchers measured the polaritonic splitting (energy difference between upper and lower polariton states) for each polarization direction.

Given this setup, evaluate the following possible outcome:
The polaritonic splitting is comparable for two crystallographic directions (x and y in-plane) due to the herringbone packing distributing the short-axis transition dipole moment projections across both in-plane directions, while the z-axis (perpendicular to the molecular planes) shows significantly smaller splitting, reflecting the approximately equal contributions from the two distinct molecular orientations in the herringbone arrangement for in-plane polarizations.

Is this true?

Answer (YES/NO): NO